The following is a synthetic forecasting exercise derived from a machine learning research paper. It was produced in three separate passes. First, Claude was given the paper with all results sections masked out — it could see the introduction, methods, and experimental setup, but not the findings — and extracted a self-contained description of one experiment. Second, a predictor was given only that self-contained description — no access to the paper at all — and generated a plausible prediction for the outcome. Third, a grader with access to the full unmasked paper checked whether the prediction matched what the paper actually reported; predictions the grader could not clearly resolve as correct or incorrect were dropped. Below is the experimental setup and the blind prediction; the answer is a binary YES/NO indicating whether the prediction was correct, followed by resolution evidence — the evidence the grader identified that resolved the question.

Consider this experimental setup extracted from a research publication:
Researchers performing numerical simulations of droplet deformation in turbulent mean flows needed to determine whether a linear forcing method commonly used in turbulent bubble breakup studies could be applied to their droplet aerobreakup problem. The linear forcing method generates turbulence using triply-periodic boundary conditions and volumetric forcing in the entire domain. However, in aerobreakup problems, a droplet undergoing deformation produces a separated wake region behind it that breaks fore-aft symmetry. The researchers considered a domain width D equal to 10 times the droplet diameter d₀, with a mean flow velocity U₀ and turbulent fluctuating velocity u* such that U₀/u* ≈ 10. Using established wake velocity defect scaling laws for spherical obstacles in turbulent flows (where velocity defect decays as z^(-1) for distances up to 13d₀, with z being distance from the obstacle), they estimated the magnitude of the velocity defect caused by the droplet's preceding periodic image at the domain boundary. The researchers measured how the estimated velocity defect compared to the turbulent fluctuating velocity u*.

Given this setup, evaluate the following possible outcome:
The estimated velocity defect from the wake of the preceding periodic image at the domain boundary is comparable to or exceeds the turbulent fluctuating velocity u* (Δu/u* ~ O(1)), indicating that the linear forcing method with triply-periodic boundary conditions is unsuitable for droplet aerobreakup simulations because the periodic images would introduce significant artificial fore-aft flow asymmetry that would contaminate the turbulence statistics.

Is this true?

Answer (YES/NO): YES